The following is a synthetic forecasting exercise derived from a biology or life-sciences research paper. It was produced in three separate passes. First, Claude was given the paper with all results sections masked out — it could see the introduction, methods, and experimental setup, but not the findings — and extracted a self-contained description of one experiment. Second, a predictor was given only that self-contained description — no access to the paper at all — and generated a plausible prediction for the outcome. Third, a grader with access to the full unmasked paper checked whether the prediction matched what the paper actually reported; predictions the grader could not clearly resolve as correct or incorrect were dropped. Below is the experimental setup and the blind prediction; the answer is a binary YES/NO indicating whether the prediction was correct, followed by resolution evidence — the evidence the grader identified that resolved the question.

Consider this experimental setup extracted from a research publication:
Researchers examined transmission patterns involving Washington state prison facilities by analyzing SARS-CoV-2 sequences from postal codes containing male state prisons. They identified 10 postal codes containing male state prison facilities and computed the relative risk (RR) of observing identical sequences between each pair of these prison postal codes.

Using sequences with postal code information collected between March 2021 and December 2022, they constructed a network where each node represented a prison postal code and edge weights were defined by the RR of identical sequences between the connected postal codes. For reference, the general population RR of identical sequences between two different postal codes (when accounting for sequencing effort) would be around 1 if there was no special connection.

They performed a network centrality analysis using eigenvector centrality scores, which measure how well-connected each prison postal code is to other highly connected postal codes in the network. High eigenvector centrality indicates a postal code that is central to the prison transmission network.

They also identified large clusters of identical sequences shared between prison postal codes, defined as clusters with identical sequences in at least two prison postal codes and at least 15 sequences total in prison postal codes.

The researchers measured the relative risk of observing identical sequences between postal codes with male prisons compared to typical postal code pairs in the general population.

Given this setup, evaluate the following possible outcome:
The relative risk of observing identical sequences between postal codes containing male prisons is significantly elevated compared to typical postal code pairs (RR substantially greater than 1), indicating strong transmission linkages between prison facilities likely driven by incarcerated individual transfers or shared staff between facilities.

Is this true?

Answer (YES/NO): YES